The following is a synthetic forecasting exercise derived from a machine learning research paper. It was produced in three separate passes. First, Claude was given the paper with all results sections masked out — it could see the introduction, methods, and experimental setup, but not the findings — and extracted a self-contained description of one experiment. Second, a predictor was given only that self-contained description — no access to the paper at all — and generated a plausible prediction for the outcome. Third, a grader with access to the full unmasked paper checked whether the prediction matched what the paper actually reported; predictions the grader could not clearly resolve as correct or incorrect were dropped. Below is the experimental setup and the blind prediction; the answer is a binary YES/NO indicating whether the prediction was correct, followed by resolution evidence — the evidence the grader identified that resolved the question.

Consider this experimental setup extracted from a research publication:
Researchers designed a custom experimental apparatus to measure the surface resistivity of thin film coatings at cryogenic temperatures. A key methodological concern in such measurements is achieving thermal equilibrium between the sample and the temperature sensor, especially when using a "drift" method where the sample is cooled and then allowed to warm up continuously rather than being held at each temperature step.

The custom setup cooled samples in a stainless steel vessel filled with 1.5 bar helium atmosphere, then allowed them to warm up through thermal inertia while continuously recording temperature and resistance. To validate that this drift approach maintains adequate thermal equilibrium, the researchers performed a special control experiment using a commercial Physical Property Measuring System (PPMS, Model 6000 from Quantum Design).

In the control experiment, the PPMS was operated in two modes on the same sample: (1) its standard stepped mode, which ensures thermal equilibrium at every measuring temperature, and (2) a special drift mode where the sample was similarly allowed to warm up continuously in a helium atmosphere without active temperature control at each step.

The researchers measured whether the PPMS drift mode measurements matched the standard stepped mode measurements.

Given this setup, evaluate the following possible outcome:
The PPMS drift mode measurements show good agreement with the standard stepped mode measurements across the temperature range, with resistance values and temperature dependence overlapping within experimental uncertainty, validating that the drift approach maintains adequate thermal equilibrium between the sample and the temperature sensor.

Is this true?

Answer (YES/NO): YES